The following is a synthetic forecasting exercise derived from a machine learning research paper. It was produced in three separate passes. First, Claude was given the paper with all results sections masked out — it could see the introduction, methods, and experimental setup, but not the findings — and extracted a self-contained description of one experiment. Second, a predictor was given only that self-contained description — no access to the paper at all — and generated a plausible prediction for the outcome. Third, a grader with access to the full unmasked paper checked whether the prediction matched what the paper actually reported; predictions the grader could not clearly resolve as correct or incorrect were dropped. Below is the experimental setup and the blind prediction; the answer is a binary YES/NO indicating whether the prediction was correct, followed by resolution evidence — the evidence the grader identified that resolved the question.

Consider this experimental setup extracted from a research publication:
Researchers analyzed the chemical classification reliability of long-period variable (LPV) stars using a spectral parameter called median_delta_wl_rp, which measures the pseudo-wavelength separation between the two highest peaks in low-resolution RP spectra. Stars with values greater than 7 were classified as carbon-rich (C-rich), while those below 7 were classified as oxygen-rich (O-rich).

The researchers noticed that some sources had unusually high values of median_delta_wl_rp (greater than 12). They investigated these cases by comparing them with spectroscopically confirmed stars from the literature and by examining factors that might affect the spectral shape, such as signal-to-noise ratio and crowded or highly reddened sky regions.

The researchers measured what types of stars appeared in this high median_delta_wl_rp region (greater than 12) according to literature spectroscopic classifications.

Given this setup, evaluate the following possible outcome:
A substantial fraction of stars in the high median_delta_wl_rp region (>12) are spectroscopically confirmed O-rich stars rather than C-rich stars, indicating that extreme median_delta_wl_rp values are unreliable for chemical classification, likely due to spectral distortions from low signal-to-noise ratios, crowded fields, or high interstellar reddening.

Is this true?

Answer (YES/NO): YES